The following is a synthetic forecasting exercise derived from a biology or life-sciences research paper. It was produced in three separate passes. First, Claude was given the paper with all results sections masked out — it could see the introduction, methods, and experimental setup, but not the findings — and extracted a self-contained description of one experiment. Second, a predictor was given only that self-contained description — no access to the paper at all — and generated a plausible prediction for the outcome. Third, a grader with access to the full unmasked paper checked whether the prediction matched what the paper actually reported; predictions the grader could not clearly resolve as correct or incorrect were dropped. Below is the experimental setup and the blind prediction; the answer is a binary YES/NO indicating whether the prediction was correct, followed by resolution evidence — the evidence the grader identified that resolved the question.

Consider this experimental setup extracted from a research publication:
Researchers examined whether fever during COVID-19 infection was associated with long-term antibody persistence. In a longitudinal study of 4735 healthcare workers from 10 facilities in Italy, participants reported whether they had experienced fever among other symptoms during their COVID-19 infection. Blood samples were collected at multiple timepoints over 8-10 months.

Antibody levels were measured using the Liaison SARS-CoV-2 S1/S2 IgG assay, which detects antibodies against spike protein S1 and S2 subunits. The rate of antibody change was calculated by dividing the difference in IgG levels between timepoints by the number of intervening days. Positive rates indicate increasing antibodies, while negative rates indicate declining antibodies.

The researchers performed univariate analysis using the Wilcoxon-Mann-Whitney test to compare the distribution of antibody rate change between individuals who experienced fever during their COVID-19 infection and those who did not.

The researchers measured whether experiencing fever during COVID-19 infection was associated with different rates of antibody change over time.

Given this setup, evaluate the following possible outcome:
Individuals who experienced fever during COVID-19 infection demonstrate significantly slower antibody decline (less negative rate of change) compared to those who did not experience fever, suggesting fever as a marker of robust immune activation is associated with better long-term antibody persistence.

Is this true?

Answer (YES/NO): NO